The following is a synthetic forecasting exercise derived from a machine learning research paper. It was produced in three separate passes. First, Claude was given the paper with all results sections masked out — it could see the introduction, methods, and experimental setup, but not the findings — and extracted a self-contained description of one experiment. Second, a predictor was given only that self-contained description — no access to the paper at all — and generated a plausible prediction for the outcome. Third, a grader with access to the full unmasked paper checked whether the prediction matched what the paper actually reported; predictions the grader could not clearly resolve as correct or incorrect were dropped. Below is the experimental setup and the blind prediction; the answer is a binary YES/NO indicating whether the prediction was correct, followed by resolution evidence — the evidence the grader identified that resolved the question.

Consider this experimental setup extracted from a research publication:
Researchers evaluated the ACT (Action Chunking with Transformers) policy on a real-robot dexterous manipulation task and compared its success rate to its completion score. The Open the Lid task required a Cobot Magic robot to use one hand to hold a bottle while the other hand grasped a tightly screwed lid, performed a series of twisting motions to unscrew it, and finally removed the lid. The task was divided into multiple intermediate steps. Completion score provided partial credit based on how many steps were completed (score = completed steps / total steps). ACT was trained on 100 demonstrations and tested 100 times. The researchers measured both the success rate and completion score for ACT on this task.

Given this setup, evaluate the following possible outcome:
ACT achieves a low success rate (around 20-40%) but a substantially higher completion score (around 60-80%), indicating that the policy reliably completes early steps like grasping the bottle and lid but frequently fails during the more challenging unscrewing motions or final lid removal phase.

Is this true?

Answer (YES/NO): NO